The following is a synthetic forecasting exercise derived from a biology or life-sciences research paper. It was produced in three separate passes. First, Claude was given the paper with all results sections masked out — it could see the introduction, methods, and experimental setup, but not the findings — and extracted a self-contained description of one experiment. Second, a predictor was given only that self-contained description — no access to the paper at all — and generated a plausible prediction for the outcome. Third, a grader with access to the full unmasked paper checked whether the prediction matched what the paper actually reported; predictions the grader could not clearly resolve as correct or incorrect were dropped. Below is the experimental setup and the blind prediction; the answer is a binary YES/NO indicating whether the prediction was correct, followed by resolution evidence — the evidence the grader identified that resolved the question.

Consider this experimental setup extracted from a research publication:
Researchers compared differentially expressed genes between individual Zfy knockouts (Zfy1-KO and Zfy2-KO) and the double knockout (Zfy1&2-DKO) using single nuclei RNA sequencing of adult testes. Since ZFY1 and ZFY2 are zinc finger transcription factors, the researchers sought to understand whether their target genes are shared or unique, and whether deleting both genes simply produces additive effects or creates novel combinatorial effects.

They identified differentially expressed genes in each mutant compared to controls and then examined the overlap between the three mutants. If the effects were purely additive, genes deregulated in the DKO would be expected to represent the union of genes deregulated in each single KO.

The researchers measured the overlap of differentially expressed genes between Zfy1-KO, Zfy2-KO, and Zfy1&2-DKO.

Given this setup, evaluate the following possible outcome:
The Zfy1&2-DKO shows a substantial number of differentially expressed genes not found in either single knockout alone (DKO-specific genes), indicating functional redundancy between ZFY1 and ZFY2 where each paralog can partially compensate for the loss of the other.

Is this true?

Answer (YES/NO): YES